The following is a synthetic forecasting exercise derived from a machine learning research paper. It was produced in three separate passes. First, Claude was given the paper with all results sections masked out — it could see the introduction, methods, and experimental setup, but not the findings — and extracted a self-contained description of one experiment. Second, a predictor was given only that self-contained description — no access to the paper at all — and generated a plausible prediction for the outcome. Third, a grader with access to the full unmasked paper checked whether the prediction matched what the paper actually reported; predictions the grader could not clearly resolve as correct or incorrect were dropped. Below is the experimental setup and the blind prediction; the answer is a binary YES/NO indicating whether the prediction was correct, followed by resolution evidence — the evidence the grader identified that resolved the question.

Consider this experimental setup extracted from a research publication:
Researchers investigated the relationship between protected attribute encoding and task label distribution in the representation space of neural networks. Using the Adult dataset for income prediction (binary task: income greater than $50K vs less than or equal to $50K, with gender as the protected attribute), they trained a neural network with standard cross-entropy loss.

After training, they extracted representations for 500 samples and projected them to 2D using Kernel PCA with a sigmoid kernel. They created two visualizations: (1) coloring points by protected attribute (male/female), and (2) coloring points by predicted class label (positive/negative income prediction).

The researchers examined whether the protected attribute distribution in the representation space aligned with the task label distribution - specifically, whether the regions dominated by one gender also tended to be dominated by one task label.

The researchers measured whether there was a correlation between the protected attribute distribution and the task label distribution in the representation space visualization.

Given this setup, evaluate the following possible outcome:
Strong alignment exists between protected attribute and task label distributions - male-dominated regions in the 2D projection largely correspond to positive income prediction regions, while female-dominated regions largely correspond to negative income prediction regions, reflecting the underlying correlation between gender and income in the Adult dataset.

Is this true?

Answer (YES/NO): YES